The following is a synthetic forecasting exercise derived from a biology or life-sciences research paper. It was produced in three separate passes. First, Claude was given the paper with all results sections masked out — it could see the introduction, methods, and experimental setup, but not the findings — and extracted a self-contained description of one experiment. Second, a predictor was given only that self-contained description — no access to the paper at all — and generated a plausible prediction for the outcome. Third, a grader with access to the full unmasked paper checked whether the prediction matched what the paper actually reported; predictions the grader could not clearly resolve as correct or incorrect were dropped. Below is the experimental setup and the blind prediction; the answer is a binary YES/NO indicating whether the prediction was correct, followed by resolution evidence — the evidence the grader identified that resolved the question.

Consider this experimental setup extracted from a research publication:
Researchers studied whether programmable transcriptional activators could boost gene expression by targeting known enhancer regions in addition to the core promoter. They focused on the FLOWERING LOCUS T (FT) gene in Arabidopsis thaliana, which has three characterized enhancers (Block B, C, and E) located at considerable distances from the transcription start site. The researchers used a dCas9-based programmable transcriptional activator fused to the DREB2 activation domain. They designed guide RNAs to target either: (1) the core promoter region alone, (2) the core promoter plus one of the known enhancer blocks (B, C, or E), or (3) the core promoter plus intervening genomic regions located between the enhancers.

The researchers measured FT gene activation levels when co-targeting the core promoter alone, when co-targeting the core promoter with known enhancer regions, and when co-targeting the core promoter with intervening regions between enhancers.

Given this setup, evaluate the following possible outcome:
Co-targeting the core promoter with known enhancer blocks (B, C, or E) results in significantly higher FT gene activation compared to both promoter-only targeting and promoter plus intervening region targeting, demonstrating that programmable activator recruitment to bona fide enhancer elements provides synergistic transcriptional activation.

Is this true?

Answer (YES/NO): NO